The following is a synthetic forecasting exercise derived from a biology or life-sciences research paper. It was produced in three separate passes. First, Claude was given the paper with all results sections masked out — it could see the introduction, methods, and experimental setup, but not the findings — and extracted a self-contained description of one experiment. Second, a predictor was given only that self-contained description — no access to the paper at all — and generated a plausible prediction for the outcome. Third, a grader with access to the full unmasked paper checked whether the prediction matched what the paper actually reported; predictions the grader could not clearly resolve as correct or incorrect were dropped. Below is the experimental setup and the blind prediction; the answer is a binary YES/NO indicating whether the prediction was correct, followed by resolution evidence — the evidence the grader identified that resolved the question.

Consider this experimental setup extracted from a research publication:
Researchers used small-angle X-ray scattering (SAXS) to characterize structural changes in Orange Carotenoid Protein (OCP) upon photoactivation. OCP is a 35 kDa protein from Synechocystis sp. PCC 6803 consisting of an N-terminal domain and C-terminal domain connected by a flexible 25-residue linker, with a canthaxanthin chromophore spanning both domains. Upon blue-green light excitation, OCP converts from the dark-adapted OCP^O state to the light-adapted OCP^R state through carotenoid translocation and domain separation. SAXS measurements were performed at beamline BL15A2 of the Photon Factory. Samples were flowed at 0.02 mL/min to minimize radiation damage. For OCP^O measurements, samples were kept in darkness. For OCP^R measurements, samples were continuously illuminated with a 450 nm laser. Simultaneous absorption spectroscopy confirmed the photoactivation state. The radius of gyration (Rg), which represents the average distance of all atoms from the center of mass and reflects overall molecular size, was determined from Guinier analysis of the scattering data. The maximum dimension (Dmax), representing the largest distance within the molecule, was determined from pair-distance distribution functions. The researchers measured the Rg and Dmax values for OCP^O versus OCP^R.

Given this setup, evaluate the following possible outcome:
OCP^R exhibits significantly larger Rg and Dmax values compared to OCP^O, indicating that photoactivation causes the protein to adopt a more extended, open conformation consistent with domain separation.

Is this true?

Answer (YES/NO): YES